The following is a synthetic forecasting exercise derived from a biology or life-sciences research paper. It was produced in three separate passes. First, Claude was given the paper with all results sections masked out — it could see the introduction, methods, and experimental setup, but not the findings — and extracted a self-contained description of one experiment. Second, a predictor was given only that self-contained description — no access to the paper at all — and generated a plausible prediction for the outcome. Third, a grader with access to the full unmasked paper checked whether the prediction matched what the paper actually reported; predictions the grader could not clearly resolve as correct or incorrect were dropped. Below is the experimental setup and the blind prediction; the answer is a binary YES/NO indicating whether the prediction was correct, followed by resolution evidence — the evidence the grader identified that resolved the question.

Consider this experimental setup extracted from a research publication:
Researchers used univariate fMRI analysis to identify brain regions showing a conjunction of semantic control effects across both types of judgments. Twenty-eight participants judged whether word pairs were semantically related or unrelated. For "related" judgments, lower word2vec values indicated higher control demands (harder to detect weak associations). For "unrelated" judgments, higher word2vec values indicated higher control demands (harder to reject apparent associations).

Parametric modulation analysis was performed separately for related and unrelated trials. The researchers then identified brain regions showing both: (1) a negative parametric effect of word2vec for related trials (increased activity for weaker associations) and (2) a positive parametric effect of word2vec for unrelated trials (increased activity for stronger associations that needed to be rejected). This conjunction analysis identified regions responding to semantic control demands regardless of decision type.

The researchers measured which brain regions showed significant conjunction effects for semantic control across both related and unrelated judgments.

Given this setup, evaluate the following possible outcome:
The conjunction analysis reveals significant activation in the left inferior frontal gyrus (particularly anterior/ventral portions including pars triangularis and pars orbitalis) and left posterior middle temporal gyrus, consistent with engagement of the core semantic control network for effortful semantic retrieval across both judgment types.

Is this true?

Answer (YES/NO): NO